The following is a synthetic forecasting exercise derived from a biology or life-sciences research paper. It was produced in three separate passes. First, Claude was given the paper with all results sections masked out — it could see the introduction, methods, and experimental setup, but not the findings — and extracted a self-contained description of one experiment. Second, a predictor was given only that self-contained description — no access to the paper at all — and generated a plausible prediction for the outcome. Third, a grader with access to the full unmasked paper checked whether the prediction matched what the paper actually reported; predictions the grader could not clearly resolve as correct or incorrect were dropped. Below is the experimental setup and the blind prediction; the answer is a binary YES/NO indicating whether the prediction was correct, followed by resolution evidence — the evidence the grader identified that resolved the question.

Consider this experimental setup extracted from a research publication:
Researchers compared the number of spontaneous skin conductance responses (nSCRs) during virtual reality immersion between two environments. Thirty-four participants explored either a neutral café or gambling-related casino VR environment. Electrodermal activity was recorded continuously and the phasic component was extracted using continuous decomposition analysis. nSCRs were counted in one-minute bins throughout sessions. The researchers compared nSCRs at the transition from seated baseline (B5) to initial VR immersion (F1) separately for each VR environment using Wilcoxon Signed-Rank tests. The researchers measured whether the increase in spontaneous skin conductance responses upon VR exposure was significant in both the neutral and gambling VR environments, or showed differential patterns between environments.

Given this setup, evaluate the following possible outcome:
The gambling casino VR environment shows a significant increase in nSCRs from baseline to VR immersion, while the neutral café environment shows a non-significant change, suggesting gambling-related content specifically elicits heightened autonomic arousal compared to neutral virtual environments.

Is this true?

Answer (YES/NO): NO